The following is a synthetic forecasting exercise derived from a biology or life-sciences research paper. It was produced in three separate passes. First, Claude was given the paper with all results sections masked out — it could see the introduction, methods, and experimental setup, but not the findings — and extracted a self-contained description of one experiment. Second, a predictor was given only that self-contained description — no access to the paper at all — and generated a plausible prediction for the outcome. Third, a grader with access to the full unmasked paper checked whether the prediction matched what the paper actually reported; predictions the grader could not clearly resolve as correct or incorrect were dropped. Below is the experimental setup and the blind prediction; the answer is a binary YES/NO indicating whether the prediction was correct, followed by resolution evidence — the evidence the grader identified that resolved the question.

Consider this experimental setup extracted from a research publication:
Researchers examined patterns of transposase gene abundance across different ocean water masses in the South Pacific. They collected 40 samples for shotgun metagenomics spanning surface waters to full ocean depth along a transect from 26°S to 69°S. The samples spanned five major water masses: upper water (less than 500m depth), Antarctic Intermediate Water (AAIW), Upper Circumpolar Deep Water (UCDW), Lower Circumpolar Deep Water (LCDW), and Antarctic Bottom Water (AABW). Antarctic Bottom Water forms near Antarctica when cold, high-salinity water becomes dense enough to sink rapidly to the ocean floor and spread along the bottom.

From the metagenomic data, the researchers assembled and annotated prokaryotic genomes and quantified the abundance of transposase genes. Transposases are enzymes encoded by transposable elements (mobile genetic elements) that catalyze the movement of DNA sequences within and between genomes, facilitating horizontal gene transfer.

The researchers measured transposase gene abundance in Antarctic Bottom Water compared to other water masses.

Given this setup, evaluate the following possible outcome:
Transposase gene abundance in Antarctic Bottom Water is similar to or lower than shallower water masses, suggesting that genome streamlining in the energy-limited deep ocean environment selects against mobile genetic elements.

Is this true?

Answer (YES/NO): NO